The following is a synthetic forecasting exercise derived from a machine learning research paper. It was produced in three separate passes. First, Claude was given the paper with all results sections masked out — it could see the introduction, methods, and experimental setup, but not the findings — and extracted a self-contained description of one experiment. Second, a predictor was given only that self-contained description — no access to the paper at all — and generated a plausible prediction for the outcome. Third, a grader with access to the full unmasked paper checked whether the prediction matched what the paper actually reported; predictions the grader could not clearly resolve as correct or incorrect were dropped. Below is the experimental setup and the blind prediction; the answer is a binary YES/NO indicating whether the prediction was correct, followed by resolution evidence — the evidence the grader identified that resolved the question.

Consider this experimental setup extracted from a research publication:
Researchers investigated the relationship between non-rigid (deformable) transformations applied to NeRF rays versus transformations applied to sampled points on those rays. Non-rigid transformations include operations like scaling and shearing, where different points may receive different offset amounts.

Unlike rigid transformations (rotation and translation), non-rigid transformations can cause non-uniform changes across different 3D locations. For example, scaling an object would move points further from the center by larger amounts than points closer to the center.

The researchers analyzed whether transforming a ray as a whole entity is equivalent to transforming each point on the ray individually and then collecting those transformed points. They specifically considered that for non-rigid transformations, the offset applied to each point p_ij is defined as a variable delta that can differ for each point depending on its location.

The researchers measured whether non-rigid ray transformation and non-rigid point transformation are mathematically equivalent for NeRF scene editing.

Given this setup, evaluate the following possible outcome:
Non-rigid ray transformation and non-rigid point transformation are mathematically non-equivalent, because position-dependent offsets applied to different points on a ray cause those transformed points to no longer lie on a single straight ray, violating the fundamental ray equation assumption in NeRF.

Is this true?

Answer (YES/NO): YES